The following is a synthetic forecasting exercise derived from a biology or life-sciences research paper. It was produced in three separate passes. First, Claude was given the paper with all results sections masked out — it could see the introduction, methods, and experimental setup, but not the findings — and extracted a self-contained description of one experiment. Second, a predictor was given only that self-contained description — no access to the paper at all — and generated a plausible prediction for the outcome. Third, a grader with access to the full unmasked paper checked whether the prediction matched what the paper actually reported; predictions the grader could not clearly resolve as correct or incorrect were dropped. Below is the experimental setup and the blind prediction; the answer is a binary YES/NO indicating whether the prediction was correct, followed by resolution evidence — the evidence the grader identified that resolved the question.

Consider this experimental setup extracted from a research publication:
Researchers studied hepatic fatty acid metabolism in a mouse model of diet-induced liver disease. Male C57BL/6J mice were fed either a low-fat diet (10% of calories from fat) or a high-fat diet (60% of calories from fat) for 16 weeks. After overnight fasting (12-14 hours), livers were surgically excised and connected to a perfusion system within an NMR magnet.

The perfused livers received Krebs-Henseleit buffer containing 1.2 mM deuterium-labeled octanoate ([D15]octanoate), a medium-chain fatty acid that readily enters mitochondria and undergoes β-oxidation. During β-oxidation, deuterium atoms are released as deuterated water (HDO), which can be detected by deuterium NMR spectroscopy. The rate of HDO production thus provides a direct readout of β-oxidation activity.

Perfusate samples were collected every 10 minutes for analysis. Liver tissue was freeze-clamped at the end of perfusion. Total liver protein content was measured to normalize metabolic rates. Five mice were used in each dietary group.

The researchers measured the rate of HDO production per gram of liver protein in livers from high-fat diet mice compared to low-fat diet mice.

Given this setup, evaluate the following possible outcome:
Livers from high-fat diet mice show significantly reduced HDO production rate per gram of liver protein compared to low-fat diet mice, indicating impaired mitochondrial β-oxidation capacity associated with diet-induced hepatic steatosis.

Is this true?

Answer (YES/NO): YES